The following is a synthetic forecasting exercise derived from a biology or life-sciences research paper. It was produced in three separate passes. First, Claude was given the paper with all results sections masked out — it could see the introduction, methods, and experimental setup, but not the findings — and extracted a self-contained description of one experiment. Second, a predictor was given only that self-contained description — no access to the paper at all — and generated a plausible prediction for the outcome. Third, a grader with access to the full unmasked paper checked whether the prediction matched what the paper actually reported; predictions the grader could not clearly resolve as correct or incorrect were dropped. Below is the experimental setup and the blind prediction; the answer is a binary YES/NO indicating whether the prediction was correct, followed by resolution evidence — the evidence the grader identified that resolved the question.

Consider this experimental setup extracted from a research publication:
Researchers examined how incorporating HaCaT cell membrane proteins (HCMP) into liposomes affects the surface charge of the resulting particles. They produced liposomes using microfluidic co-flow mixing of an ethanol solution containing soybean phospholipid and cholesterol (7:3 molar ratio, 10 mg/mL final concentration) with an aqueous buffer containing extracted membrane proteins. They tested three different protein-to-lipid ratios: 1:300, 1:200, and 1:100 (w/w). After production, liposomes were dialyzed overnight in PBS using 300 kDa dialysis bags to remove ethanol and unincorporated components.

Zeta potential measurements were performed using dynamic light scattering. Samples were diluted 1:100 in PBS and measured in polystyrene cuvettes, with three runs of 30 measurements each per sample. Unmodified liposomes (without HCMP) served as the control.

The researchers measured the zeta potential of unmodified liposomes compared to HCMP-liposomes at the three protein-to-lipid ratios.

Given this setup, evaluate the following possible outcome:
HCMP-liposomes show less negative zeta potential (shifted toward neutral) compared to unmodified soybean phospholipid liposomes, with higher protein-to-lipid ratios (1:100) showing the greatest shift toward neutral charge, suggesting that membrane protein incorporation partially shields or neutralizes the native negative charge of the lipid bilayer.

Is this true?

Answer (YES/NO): NO